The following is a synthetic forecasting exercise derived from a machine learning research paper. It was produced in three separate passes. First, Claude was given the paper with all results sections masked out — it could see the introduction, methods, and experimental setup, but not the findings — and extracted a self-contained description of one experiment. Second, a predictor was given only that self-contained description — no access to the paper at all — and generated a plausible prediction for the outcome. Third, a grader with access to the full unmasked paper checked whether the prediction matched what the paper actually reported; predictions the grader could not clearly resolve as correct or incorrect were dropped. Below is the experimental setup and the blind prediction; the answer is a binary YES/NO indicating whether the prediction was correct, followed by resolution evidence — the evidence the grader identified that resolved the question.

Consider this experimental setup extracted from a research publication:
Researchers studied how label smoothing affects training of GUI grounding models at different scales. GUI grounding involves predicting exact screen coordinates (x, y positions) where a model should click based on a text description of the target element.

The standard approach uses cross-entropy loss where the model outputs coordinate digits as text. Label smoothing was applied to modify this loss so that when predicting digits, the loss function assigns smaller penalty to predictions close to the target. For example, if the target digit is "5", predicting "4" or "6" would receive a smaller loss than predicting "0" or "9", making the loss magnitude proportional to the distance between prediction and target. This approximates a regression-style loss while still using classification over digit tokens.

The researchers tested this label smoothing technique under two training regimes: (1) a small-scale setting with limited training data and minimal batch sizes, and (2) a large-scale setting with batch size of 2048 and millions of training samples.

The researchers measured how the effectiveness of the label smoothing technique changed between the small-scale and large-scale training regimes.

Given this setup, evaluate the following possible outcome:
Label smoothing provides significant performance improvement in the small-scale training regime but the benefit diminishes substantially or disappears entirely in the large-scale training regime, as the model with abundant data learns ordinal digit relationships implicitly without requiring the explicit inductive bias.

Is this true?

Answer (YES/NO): YES